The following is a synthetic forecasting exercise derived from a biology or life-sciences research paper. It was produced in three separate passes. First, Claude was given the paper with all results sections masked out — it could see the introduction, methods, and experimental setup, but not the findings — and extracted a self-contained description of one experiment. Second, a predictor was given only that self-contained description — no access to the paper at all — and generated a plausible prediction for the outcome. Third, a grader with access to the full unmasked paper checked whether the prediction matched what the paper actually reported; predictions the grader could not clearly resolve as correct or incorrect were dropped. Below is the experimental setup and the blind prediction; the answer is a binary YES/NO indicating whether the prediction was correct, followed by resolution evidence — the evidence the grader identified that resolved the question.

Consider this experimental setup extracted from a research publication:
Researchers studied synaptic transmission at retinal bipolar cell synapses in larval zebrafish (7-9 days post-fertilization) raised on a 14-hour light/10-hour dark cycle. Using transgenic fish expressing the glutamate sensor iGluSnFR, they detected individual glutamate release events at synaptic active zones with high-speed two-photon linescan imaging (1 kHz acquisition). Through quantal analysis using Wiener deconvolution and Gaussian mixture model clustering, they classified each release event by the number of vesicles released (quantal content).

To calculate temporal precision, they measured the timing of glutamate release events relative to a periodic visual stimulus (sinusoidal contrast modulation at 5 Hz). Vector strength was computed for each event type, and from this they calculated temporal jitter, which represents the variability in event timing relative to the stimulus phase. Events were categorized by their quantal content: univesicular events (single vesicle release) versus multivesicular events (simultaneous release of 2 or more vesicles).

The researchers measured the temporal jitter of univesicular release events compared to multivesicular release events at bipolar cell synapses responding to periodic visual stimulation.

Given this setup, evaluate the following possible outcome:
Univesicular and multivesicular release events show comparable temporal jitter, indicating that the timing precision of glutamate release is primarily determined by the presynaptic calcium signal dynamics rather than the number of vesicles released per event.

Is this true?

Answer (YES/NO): NO